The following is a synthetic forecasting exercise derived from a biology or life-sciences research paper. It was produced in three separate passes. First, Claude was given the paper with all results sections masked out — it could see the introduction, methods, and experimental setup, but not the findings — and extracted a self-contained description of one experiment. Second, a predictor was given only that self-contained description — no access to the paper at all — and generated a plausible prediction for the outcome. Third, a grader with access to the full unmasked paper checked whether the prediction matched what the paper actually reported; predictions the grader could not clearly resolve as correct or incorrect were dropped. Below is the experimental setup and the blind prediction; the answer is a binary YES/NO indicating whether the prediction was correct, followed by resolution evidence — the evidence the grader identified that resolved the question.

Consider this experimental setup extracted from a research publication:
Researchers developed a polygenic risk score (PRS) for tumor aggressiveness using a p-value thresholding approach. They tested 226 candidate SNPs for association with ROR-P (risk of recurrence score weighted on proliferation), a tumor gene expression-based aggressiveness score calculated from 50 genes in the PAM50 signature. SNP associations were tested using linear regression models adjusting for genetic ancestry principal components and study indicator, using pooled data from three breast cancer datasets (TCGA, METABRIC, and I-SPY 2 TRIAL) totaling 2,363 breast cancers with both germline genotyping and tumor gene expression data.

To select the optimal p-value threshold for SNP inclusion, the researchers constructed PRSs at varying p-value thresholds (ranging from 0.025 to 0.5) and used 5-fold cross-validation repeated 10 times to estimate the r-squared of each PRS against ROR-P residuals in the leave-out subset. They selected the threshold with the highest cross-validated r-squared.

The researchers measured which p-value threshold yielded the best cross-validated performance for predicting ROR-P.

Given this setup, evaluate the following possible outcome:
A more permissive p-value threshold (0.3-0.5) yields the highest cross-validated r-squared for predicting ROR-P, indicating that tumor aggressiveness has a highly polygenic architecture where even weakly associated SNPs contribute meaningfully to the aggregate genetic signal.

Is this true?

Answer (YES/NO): YES